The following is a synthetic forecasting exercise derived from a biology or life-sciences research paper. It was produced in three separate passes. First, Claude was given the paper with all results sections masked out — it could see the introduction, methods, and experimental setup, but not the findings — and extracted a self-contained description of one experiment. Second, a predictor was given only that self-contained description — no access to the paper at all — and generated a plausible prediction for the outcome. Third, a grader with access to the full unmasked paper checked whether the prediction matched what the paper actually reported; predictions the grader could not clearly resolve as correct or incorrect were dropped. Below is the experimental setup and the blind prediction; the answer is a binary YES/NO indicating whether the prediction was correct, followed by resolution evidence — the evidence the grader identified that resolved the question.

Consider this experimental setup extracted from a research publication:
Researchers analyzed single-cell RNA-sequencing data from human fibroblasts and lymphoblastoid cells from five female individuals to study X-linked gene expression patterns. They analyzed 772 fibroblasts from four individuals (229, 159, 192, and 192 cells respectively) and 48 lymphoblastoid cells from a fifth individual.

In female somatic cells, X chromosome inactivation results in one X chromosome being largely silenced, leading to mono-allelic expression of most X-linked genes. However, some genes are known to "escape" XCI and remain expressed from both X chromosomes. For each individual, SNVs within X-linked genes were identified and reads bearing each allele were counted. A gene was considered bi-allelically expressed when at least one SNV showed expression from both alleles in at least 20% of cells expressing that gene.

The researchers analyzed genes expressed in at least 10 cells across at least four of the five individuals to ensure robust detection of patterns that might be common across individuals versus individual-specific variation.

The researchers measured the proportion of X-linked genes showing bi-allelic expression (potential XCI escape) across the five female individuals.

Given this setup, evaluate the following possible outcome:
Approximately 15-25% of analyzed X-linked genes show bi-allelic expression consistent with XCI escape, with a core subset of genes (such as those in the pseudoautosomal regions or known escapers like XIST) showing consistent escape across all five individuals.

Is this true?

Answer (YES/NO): NO